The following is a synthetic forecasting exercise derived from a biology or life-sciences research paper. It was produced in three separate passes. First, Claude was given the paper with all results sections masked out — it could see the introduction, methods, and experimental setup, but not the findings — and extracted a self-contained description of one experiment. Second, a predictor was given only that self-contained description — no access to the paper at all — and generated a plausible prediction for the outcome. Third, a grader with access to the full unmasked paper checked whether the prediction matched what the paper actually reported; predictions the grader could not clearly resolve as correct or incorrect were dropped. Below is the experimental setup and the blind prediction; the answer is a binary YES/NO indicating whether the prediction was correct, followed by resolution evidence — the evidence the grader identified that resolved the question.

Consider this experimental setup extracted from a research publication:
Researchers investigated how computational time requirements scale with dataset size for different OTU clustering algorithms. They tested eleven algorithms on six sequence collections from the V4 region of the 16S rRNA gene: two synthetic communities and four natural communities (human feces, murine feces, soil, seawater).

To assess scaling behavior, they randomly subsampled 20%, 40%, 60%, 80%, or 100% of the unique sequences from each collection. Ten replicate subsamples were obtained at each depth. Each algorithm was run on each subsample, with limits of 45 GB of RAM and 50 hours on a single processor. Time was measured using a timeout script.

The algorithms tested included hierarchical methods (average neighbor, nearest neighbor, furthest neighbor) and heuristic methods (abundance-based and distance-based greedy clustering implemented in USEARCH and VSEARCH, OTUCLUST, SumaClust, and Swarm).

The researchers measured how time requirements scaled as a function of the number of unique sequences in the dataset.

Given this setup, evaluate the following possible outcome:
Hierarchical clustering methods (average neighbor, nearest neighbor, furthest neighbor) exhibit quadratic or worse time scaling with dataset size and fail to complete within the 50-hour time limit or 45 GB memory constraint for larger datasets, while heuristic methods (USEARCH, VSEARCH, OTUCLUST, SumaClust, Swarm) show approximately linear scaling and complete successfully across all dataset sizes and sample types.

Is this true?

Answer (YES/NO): NO